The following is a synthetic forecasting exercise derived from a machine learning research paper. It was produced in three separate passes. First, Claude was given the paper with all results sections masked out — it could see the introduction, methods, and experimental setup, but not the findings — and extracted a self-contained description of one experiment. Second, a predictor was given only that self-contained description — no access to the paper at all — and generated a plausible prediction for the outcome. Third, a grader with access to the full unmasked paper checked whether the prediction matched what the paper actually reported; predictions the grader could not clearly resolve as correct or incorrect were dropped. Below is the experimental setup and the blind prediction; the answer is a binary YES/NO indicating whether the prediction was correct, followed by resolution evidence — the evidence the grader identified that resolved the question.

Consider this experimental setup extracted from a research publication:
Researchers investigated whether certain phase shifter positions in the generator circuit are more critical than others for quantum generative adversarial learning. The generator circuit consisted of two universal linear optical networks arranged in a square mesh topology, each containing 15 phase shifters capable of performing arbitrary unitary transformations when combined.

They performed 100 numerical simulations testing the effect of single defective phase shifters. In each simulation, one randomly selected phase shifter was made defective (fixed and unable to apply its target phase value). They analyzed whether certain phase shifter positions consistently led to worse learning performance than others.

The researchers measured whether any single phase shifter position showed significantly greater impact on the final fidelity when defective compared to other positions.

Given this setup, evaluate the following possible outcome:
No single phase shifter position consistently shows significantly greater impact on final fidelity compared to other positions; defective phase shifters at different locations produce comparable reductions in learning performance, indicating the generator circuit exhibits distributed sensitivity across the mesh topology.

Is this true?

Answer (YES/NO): YES